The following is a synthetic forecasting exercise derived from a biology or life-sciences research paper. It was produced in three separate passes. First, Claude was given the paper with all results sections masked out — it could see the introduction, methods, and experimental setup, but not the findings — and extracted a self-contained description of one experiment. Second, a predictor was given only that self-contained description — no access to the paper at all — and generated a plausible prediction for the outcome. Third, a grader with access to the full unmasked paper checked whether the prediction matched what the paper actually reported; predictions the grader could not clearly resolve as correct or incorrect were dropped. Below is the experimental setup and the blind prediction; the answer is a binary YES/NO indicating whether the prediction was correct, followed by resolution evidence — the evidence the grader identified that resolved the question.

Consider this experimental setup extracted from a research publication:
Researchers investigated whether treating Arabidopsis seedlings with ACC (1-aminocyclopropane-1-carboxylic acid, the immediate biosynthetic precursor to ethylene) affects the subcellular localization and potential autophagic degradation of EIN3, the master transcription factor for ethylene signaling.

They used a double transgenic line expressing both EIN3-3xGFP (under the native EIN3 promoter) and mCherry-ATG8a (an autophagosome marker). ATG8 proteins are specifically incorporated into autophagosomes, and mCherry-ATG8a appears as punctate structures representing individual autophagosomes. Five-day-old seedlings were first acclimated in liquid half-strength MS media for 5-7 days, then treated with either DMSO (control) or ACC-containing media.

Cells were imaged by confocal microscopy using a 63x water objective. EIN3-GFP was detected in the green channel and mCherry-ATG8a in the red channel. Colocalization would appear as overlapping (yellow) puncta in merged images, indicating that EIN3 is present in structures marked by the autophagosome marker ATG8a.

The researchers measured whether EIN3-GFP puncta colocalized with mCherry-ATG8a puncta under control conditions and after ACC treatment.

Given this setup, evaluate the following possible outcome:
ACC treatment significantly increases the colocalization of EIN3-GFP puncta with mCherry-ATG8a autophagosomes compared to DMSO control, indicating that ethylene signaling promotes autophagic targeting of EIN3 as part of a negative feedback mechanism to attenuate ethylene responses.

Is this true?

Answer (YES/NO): NO